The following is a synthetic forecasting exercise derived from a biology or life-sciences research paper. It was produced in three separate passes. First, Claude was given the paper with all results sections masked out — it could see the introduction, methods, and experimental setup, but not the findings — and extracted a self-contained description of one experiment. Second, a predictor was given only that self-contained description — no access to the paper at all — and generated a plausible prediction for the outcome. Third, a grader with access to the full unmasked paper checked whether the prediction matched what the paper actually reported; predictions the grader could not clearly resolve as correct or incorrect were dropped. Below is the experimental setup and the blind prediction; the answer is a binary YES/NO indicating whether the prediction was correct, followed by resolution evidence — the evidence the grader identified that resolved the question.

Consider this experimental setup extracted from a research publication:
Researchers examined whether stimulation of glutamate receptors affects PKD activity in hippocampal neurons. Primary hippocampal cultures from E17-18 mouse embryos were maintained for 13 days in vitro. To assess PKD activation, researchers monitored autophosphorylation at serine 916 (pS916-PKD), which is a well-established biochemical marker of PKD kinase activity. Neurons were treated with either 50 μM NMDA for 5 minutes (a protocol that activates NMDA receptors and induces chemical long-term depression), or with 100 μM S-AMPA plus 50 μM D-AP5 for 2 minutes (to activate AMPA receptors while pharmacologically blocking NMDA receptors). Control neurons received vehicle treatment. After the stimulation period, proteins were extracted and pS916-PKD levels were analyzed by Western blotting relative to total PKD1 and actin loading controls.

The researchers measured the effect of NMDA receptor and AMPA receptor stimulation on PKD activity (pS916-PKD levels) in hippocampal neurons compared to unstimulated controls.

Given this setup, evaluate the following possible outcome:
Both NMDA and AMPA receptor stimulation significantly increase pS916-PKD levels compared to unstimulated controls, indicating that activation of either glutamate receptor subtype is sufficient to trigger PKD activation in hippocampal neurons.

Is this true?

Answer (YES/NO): YES